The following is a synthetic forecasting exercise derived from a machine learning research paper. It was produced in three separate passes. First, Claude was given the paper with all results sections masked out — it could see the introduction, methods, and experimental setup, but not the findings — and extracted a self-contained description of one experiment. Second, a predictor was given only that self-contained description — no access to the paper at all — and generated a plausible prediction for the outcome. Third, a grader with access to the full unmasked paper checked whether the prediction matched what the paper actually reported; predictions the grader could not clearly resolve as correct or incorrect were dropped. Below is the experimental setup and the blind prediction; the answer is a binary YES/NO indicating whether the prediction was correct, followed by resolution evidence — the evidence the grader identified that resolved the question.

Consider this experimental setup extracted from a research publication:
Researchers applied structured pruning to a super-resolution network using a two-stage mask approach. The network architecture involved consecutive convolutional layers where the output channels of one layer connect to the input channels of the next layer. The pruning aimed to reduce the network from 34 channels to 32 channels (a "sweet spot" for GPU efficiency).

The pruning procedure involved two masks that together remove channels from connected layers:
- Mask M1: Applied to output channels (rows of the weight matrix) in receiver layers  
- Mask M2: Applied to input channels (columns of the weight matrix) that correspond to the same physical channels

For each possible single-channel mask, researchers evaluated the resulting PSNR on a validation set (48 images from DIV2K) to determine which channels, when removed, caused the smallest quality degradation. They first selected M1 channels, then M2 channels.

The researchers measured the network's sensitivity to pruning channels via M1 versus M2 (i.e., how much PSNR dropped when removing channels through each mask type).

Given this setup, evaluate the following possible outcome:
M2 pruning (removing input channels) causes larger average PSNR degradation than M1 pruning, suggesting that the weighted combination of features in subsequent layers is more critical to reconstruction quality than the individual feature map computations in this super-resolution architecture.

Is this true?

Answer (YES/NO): NO